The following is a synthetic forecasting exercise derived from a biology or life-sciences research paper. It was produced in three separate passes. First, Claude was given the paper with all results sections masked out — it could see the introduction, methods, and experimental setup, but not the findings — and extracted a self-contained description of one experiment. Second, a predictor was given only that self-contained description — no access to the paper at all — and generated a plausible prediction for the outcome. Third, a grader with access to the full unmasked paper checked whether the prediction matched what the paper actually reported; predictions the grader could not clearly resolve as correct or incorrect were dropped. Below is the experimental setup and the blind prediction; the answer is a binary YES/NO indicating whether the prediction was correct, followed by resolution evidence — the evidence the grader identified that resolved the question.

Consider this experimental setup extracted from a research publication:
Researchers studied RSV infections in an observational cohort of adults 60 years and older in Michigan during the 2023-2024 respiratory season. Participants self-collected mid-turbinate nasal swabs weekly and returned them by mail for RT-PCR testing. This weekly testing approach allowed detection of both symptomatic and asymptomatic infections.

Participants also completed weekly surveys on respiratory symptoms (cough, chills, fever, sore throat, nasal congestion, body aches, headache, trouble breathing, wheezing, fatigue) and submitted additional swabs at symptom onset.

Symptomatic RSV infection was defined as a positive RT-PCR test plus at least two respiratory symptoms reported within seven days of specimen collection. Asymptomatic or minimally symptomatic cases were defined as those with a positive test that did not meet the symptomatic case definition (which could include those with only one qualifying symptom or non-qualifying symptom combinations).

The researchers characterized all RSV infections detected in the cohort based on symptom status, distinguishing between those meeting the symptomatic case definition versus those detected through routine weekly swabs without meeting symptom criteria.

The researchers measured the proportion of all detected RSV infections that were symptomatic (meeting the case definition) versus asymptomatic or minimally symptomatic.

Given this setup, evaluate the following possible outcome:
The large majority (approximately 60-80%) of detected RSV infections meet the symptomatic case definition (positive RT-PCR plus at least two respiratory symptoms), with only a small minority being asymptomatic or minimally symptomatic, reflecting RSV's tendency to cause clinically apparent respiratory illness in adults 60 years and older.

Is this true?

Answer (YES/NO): YES